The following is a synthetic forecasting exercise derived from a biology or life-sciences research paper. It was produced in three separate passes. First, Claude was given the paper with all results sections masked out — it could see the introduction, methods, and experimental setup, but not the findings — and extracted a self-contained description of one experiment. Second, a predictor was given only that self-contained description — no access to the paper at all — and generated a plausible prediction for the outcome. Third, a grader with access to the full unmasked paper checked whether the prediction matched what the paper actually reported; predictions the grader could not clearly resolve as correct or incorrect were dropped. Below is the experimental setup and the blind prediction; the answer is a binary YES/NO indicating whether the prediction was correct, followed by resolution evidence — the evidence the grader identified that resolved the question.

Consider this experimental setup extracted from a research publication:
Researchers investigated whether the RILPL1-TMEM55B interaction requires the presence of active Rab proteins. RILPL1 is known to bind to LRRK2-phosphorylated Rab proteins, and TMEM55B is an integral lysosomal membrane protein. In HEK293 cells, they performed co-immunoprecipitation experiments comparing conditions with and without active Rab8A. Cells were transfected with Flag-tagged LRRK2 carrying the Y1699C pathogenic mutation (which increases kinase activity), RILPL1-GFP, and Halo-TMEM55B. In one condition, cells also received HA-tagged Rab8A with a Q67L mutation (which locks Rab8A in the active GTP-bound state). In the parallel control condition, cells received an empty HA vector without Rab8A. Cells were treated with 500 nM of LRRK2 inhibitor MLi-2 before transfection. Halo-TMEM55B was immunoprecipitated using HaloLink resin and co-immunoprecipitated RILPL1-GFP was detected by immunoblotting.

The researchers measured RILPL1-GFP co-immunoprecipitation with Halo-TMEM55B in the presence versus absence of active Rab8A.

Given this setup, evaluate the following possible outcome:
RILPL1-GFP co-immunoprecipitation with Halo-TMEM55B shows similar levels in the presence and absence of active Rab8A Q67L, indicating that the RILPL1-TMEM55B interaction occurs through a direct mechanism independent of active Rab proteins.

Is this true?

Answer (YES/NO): NO